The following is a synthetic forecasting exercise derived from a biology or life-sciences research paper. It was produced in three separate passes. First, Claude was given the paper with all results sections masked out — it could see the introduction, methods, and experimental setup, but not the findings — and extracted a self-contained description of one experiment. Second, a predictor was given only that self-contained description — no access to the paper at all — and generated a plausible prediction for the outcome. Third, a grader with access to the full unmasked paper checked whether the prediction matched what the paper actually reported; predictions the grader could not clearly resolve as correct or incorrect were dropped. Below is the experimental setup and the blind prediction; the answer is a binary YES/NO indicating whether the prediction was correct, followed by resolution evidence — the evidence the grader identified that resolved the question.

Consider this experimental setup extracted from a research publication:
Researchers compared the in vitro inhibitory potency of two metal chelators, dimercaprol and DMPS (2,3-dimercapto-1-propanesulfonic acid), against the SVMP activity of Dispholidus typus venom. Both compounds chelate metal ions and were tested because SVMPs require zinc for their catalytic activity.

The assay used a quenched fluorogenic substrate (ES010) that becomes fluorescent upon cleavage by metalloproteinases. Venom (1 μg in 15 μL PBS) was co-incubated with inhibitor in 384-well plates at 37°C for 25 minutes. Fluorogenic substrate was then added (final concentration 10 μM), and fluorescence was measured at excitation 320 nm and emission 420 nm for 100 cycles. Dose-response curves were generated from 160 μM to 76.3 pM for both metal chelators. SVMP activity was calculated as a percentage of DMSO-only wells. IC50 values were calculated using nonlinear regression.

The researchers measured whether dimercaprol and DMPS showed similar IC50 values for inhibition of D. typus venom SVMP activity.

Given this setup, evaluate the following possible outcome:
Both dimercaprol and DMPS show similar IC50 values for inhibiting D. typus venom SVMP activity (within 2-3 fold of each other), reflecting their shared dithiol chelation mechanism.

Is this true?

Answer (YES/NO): YES